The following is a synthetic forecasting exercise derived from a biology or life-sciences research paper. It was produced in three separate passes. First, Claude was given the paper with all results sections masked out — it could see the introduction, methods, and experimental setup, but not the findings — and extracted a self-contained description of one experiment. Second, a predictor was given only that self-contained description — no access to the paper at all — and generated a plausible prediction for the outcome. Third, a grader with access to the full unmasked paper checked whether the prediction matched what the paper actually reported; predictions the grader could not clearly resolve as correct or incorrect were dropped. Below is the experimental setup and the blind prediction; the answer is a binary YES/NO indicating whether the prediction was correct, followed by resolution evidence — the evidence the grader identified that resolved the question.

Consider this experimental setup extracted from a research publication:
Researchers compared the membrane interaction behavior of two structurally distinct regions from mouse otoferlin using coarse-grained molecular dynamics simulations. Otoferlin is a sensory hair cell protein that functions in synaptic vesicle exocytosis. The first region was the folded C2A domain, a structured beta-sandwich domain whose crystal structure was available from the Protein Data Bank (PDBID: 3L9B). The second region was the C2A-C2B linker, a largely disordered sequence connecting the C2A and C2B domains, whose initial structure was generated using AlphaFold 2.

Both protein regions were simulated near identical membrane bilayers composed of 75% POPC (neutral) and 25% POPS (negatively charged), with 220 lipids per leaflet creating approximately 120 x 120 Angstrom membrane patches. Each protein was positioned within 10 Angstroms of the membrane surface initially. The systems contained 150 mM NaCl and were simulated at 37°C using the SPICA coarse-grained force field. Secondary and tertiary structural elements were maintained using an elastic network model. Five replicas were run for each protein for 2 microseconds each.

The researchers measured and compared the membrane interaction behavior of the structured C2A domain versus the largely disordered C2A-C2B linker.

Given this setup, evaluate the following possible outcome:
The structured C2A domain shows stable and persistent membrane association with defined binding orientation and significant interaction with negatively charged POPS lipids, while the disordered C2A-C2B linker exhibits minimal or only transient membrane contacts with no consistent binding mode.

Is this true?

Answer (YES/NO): NO